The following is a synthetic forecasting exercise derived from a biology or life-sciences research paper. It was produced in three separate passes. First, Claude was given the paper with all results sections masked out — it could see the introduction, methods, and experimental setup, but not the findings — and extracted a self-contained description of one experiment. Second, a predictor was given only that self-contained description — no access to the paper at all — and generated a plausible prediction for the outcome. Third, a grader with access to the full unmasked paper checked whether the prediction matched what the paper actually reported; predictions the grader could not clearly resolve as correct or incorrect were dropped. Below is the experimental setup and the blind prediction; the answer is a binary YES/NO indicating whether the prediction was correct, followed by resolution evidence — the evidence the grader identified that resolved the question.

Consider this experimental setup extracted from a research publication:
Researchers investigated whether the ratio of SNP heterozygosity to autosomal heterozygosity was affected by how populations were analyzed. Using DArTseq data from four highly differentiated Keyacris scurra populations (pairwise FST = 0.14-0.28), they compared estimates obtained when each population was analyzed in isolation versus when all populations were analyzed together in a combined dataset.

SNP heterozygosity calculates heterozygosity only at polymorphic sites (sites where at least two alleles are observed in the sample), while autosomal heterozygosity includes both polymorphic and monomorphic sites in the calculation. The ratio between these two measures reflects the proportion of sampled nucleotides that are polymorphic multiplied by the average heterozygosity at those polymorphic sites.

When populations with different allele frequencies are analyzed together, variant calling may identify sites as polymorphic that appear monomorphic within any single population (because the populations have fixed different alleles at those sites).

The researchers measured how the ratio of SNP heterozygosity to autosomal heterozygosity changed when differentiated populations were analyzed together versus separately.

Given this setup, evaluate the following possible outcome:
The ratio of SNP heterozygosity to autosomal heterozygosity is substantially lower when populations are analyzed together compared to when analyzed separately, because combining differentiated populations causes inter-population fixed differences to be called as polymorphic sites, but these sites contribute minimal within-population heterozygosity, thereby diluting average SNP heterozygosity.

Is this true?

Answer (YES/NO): YES